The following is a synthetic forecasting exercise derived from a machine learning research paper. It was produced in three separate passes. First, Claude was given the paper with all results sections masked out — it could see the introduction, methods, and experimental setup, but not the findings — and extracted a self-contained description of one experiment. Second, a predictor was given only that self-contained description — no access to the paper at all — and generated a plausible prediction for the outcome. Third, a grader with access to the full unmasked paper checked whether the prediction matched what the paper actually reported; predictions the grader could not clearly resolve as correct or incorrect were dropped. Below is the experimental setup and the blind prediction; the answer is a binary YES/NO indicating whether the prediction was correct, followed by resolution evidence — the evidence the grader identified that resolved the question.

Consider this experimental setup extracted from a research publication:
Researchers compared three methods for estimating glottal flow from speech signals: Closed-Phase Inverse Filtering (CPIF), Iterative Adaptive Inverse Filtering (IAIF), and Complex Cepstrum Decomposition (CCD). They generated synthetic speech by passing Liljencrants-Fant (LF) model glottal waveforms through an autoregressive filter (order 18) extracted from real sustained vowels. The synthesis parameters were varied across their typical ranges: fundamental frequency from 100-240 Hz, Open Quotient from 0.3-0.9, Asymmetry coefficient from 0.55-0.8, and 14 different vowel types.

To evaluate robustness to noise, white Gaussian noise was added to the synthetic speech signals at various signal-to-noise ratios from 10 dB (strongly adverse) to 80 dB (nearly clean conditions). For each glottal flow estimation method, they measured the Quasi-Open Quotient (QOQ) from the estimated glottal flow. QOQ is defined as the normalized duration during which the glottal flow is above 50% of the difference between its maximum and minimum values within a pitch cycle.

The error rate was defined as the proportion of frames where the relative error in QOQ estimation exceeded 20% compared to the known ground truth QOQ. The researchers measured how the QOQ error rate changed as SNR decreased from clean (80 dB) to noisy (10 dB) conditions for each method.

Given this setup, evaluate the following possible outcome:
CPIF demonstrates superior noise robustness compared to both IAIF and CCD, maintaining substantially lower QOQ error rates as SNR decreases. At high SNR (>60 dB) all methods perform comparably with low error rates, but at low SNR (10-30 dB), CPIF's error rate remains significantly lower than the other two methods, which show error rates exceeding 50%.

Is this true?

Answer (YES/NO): NO